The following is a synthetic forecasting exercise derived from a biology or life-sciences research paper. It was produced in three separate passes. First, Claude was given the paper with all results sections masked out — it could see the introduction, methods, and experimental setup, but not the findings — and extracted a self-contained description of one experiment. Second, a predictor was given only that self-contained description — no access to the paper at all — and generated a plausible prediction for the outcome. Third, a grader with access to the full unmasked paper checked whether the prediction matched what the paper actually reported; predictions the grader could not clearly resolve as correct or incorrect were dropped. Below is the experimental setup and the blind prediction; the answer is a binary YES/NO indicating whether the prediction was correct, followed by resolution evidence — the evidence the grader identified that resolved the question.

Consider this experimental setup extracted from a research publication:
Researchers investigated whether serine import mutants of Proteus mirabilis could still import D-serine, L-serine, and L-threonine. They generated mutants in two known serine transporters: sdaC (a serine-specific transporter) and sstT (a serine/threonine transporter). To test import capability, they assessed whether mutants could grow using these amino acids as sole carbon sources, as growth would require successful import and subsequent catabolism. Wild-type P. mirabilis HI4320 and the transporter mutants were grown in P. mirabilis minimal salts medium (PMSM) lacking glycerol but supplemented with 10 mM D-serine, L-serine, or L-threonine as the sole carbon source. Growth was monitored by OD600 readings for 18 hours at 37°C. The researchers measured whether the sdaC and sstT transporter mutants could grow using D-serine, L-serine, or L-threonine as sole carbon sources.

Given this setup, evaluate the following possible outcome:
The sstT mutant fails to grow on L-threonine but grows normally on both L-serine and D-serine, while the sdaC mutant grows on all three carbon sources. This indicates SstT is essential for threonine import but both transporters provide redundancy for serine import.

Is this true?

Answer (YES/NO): NO